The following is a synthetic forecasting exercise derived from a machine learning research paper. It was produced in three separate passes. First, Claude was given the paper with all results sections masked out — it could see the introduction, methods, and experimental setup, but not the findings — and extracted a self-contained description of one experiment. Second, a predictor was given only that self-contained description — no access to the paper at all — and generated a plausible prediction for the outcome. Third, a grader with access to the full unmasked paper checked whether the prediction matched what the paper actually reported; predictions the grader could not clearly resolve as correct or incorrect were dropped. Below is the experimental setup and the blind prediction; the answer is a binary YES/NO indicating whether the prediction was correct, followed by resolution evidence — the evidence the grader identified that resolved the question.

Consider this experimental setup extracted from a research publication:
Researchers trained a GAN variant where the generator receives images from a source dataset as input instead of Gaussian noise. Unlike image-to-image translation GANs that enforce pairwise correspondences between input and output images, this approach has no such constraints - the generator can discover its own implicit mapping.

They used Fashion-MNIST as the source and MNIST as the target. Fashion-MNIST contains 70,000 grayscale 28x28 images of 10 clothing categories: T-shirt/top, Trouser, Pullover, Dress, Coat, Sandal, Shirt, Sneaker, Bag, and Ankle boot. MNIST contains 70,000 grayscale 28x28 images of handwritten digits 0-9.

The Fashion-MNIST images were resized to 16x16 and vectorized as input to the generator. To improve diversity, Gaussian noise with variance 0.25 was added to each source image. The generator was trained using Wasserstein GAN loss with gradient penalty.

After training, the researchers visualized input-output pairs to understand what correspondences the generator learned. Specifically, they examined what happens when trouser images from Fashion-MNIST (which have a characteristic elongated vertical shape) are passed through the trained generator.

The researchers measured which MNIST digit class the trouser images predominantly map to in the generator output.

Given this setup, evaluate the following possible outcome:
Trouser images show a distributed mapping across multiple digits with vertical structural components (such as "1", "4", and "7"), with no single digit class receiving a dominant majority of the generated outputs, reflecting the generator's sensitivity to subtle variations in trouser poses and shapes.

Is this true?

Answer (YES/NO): NO